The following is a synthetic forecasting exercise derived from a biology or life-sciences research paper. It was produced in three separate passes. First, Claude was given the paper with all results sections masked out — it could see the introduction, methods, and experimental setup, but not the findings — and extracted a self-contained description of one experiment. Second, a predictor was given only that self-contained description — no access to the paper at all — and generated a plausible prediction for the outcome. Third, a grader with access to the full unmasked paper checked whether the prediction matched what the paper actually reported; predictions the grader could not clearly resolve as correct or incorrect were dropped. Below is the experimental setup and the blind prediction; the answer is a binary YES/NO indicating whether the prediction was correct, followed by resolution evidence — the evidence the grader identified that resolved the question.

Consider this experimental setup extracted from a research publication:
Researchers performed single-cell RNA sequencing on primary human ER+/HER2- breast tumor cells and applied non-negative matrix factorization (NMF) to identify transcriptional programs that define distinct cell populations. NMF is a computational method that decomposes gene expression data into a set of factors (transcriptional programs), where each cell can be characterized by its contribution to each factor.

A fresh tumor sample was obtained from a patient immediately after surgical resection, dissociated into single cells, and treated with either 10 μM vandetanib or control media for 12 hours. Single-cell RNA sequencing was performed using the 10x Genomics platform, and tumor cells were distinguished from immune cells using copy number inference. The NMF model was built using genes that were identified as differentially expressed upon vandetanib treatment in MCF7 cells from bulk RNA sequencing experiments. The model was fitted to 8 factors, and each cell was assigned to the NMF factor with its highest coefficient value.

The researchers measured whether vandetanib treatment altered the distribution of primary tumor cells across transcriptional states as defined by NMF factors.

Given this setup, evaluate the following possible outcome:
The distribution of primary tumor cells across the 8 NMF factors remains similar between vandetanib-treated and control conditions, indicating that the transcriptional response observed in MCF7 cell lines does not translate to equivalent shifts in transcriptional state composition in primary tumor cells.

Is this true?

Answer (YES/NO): NO